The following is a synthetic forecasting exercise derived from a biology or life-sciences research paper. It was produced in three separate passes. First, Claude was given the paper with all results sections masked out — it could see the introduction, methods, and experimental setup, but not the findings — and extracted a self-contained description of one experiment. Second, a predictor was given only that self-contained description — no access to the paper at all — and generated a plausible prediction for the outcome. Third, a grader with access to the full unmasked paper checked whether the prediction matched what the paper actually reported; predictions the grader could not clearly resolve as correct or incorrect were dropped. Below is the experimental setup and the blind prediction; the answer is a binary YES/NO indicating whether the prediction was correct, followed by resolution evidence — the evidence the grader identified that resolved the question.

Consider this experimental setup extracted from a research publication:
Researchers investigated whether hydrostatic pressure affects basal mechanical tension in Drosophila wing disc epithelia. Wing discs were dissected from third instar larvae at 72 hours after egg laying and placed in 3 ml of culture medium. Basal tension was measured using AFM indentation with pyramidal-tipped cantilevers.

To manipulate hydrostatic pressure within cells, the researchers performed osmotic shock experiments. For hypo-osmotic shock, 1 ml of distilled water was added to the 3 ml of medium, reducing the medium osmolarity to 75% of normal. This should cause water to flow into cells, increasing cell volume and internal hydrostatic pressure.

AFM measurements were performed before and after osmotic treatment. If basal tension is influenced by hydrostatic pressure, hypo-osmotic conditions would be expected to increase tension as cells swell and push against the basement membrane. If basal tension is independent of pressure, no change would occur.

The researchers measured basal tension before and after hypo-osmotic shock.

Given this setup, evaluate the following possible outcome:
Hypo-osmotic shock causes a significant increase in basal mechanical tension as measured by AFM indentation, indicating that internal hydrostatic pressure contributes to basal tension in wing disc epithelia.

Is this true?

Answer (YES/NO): YES